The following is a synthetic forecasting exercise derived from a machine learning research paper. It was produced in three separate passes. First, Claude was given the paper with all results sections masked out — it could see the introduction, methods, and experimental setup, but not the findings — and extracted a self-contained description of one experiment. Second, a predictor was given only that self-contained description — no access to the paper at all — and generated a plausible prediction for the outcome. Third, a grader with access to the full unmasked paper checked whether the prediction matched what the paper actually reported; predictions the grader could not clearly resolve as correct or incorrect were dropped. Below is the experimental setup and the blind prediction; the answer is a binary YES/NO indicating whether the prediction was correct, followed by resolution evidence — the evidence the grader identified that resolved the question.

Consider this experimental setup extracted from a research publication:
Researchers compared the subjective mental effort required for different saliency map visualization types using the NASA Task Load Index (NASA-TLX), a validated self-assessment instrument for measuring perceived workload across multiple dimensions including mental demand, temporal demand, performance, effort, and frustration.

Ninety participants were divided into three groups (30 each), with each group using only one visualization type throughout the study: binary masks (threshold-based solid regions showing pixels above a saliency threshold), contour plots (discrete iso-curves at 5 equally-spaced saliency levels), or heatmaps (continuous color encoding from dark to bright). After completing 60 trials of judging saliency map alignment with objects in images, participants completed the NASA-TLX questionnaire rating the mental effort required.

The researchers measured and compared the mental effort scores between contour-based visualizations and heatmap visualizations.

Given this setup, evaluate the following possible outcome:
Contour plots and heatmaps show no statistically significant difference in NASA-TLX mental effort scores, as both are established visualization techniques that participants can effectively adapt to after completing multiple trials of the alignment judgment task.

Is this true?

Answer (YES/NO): NO